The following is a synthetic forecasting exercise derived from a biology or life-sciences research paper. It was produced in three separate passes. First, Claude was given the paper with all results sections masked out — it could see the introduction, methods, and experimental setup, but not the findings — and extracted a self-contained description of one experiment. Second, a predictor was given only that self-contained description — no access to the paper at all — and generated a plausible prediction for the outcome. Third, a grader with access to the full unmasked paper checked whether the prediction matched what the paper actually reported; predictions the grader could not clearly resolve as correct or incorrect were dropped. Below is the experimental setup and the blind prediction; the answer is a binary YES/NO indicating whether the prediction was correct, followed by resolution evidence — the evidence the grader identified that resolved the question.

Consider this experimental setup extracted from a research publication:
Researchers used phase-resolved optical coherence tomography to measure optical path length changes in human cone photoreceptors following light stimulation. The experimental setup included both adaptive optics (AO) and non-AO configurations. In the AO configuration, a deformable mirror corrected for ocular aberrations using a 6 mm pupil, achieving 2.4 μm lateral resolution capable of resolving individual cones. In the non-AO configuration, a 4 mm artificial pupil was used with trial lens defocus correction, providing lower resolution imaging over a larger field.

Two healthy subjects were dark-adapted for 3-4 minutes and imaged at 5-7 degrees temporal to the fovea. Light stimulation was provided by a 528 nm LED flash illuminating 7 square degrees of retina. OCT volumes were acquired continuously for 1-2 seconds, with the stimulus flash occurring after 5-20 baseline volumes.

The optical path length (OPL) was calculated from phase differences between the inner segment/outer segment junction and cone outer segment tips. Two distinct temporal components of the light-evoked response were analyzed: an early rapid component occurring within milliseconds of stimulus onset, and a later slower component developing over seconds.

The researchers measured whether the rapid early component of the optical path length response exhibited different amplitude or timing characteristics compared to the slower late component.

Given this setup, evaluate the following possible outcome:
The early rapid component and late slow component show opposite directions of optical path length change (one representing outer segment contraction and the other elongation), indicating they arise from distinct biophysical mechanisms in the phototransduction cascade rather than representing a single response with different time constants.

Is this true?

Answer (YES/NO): YES